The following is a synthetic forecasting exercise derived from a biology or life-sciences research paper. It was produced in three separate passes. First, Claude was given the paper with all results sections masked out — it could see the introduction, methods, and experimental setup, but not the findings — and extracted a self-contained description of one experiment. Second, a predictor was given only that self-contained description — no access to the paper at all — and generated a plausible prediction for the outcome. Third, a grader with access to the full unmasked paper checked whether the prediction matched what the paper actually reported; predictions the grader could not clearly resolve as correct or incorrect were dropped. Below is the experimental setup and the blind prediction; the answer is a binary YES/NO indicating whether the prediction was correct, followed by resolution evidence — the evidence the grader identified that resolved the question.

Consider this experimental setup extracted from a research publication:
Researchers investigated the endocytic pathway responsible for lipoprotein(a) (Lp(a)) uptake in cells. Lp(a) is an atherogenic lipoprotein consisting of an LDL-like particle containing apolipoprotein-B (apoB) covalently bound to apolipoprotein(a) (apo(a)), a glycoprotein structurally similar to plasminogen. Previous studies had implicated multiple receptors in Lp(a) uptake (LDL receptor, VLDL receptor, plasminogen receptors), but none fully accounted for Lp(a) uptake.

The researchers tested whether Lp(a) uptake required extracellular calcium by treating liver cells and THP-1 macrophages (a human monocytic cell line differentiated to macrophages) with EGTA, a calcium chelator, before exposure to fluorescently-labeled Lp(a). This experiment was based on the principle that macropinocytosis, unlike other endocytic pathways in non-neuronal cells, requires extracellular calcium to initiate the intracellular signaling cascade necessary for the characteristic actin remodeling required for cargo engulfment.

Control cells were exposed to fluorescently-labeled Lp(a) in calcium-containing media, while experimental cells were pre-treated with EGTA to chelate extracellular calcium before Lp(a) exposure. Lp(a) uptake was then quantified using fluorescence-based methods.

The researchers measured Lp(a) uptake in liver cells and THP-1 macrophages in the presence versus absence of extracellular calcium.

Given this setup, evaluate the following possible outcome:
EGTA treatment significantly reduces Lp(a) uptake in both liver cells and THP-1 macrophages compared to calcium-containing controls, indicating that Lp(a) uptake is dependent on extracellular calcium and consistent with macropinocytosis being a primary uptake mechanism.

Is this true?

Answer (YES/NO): YES